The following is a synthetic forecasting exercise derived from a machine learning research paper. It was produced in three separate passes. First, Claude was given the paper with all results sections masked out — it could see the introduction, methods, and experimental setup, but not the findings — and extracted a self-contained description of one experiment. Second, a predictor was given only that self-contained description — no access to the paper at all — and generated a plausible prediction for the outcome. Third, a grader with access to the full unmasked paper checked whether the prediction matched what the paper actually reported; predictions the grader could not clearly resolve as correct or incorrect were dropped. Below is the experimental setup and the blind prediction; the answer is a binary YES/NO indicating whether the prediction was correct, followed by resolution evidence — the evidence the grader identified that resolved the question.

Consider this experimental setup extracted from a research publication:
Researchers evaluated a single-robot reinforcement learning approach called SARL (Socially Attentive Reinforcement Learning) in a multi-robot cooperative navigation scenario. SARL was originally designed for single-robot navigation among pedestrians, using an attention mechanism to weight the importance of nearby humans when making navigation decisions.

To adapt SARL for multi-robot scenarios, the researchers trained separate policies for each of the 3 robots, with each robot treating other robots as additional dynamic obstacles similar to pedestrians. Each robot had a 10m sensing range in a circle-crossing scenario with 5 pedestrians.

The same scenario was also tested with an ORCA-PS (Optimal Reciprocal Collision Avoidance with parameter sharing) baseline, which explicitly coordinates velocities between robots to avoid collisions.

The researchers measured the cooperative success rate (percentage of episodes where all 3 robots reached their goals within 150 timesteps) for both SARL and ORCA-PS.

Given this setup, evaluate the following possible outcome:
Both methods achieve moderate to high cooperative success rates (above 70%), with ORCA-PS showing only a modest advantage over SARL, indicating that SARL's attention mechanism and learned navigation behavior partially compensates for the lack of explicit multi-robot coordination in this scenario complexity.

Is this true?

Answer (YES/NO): NO